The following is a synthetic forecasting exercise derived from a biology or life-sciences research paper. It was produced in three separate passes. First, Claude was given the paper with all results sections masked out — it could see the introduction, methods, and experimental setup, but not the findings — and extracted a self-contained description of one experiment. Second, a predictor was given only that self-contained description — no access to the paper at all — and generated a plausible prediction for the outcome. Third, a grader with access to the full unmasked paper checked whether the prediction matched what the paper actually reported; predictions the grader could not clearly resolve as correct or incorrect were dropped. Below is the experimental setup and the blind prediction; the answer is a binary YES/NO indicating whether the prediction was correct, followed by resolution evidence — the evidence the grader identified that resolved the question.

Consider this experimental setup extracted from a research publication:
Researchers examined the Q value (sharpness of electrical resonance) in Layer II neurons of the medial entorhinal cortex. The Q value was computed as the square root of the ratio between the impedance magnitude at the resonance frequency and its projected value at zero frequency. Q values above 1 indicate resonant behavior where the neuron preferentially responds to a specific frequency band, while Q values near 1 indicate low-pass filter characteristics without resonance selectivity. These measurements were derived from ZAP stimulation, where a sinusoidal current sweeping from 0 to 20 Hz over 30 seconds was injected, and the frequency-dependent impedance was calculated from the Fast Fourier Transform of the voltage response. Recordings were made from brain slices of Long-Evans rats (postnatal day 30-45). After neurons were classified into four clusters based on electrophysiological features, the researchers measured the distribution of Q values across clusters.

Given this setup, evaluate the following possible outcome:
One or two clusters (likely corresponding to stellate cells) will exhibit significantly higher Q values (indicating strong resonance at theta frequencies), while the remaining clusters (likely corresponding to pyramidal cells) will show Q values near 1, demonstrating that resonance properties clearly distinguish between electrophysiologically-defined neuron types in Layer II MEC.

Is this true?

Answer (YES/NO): YES